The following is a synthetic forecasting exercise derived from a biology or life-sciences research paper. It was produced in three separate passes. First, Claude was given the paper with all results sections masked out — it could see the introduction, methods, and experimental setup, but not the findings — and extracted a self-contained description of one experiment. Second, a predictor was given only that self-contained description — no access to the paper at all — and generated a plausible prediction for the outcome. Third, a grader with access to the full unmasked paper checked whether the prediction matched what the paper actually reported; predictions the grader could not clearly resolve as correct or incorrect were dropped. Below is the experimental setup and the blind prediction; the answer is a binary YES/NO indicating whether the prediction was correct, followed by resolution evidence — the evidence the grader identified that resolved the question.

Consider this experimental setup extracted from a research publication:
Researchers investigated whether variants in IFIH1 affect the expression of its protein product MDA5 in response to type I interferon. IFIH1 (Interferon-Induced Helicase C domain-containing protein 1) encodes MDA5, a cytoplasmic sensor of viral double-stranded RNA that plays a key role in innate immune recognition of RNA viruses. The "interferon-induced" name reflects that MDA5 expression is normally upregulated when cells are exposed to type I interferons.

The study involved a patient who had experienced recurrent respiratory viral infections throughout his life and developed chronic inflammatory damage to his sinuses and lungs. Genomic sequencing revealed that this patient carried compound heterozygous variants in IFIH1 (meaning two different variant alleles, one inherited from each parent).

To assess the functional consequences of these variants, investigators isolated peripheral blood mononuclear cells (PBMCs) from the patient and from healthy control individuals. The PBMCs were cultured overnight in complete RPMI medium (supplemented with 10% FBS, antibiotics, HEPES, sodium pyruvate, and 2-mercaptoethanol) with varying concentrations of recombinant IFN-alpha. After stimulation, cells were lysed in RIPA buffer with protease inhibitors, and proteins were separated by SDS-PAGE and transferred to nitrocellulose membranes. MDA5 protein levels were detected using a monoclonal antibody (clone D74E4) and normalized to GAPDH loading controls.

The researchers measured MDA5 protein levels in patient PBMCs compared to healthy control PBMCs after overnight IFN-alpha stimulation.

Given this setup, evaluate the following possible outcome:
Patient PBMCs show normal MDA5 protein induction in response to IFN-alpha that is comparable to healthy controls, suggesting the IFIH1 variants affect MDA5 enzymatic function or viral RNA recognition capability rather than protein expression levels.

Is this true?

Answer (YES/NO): NO